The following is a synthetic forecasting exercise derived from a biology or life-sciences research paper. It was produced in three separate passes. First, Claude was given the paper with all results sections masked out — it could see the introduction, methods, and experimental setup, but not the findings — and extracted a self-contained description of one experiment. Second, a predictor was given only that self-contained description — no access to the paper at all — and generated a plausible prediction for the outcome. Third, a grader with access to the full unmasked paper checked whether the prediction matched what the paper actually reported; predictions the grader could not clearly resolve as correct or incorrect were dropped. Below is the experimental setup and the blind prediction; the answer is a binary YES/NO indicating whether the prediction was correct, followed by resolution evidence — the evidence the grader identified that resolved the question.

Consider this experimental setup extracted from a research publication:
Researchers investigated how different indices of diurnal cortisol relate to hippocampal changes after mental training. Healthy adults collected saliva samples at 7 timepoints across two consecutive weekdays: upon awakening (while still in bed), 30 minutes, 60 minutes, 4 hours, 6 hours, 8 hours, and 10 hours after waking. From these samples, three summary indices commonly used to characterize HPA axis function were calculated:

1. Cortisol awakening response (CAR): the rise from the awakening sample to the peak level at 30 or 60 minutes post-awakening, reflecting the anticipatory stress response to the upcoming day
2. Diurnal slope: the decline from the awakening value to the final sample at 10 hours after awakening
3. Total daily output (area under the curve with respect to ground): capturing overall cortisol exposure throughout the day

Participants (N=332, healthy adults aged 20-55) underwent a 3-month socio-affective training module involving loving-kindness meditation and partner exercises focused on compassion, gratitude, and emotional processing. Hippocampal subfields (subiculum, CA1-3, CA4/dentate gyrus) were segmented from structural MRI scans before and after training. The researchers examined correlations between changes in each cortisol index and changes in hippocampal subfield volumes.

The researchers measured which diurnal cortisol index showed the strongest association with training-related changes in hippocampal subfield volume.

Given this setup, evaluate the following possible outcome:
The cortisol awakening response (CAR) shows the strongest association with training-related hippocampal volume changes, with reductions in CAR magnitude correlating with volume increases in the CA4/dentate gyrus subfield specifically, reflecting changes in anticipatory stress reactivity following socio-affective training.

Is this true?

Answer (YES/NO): NO